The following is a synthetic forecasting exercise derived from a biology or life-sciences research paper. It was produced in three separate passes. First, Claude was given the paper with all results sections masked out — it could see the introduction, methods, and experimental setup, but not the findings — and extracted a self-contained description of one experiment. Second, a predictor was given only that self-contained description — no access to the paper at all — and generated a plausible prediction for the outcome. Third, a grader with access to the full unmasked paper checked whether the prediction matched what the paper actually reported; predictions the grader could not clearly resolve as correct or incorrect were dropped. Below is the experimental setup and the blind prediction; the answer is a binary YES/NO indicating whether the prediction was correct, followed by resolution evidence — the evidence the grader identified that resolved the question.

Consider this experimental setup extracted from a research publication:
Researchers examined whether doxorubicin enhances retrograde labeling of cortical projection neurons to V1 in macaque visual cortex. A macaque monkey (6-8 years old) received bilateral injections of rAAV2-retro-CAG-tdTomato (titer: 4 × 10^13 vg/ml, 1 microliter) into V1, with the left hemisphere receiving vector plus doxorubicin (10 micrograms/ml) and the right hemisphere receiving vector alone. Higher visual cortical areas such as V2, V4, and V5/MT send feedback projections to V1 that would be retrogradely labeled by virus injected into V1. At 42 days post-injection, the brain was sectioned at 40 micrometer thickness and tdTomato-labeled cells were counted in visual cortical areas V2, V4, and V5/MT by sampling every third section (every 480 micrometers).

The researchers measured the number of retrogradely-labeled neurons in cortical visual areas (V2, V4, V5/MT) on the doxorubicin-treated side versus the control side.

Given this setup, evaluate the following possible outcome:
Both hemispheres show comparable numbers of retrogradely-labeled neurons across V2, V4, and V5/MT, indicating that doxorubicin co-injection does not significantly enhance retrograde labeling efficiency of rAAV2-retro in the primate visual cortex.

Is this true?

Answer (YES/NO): NO